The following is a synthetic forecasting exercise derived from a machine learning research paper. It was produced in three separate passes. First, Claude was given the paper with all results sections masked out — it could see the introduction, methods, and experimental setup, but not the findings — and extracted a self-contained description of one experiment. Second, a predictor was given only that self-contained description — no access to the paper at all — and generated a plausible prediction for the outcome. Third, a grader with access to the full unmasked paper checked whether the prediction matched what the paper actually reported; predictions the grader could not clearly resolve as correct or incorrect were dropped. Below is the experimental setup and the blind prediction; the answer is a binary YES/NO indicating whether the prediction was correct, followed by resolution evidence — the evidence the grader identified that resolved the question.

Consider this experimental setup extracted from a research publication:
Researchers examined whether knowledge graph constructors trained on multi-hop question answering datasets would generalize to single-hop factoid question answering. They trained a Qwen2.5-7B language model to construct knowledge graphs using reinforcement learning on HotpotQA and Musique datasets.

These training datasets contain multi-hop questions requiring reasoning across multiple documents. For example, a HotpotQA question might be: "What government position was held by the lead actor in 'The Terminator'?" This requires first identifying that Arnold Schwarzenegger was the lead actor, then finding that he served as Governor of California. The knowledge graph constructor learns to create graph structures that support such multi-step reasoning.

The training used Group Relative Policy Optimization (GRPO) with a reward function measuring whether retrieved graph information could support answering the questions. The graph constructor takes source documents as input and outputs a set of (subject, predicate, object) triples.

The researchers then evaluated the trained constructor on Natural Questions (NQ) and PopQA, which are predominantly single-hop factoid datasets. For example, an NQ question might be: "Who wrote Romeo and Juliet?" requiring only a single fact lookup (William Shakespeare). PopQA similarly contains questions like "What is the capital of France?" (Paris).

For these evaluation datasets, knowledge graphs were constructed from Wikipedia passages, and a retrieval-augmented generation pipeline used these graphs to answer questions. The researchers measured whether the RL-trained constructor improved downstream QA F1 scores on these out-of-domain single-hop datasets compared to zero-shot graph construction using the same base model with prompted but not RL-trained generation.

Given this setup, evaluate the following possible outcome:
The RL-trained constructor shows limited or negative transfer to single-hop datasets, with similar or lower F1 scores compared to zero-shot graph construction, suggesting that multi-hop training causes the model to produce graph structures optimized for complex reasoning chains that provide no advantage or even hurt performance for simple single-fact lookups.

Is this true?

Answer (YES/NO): NO